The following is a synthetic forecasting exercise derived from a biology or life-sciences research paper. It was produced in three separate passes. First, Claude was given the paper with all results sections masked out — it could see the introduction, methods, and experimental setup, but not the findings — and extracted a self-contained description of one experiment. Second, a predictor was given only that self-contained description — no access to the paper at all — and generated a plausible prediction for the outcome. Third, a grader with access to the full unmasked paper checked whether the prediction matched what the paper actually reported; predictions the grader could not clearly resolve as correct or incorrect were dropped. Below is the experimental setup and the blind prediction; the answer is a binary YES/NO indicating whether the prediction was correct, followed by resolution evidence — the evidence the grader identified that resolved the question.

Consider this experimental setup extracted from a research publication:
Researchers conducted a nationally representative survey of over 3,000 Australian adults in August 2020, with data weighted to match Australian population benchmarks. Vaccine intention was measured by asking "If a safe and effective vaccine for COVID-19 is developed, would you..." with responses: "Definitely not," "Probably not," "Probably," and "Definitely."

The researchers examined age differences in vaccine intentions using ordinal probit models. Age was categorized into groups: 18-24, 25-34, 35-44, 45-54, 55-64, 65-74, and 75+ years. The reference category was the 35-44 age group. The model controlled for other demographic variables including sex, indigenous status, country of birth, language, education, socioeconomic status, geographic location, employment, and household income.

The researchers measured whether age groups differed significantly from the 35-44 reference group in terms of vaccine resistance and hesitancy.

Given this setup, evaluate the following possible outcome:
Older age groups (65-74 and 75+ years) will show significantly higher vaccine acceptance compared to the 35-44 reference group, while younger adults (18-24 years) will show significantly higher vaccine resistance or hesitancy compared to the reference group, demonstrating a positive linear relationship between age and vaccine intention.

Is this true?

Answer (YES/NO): NO